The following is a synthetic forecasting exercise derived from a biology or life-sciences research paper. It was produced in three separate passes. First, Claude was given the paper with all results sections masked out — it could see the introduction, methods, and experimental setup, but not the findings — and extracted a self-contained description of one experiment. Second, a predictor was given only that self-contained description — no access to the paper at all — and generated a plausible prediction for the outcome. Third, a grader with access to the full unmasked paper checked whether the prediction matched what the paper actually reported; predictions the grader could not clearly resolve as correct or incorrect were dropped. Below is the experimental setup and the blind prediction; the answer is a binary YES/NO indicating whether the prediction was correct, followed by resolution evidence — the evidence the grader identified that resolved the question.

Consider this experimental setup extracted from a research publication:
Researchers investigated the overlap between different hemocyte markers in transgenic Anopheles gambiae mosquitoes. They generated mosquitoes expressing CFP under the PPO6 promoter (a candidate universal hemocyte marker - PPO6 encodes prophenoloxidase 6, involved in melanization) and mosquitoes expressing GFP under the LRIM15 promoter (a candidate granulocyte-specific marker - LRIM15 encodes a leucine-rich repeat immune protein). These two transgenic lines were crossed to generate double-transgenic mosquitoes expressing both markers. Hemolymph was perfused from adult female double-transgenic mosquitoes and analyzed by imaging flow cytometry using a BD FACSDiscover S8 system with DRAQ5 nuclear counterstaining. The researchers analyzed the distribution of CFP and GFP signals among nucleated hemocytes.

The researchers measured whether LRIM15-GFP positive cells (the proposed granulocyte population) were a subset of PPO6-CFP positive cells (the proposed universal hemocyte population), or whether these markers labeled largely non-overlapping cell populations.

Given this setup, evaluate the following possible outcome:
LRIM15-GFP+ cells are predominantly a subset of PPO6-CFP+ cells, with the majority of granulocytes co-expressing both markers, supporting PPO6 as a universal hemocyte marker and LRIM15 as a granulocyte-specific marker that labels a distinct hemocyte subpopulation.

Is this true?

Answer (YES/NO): NO